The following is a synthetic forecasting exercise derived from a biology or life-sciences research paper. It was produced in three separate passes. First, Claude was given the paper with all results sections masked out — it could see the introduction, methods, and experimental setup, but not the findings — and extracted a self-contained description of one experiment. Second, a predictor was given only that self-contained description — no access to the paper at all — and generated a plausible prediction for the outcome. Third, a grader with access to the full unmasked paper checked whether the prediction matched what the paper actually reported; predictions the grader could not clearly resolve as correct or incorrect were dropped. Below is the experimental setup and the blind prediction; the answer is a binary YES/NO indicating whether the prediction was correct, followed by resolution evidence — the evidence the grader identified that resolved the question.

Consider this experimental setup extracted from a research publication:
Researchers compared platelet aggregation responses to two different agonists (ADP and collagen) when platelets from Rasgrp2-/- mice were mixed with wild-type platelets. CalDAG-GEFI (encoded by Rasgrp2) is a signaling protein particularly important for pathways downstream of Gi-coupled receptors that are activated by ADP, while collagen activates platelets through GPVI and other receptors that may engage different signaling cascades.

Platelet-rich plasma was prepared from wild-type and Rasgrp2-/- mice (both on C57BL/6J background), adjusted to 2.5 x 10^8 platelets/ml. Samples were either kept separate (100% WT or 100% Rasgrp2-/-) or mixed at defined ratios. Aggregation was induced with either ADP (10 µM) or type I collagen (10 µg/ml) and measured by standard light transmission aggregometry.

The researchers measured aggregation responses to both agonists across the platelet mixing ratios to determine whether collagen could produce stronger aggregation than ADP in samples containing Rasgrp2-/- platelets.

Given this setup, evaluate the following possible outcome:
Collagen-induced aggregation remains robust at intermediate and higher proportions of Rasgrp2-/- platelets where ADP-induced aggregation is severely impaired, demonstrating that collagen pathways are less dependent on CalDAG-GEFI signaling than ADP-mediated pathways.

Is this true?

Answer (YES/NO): NO